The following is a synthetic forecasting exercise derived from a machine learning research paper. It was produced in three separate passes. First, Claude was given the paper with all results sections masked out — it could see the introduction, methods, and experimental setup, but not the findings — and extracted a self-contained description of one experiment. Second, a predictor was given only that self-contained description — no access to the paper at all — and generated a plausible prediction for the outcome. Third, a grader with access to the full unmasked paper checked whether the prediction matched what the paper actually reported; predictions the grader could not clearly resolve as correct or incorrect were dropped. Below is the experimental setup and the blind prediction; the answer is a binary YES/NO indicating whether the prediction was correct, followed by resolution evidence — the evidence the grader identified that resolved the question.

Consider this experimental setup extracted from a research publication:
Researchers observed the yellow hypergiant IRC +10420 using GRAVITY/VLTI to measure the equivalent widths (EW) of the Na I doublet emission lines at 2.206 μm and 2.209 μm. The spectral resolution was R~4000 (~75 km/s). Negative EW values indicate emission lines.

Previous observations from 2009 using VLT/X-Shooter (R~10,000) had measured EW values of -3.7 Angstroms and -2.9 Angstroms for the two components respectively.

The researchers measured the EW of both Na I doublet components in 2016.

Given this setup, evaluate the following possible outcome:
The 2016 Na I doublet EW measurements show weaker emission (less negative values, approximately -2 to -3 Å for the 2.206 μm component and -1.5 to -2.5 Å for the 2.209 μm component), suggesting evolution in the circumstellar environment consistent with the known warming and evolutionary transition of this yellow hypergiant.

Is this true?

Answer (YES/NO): YES